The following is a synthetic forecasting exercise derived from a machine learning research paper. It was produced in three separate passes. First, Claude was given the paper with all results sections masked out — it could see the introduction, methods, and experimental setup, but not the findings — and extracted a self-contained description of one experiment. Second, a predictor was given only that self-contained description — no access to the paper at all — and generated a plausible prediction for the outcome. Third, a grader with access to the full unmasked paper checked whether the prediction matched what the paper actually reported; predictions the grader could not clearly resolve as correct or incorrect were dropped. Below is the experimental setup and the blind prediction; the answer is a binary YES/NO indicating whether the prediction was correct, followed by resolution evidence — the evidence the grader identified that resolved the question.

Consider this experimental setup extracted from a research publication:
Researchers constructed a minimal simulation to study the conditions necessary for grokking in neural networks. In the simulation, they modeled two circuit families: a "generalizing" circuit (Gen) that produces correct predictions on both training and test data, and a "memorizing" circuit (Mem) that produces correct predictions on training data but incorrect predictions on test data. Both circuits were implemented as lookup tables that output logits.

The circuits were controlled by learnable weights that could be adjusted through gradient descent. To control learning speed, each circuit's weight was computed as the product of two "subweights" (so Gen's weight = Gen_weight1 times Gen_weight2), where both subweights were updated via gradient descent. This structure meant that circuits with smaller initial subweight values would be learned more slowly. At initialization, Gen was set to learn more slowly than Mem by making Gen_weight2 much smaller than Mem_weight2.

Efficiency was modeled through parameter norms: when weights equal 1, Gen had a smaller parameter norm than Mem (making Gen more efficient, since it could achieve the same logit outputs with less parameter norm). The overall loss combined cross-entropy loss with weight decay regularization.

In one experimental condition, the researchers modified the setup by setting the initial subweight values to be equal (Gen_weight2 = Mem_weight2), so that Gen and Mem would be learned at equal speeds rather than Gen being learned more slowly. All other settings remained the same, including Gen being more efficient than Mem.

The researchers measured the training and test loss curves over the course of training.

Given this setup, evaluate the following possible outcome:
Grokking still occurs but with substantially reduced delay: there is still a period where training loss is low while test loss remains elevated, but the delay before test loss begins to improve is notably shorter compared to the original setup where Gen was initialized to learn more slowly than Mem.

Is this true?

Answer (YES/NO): NO